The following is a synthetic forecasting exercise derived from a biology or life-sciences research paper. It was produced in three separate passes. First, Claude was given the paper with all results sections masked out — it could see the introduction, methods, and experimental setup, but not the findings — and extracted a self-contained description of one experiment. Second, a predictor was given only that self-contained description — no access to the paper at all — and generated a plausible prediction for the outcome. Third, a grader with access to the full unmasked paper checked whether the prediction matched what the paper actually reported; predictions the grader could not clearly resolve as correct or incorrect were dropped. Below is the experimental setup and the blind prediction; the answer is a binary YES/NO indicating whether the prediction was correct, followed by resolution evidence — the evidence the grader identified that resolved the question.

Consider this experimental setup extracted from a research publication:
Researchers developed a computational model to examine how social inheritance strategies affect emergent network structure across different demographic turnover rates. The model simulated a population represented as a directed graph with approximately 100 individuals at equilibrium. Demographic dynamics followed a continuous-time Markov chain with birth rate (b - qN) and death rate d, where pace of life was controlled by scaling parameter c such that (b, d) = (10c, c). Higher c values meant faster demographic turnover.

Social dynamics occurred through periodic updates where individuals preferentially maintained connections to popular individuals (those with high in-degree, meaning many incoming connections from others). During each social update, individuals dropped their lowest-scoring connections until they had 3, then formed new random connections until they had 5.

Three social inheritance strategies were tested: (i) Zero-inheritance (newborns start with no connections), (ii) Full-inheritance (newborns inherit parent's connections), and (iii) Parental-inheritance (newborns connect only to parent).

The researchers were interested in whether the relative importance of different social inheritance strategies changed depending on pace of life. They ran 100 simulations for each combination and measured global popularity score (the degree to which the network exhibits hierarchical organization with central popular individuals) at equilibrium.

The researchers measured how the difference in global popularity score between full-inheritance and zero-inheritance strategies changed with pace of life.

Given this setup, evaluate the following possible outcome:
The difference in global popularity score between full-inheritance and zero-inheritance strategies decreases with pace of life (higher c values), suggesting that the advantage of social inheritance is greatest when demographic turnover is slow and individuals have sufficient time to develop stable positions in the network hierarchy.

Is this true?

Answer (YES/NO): NO